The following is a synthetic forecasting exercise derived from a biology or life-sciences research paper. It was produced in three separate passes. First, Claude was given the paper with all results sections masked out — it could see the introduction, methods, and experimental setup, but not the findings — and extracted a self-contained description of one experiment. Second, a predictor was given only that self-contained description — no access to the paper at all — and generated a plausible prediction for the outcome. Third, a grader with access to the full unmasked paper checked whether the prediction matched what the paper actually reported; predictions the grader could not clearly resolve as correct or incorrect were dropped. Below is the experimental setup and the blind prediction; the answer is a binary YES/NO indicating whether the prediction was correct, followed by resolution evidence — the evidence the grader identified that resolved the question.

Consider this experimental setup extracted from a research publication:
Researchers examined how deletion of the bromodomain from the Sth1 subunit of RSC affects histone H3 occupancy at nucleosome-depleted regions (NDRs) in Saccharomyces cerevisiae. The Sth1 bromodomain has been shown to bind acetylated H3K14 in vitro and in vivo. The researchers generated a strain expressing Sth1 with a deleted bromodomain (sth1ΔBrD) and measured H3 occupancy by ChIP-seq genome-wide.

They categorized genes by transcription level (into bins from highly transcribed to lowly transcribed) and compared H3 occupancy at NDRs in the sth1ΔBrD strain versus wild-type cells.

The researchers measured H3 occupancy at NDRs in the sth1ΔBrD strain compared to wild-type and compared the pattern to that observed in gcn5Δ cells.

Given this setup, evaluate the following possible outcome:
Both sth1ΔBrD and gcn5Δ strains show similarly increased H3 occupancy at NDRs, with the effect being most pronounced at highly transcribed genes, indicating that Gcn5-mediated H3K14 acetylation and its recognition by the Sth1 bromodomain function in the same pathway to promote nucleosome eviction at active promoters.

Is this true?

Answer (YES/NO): NO